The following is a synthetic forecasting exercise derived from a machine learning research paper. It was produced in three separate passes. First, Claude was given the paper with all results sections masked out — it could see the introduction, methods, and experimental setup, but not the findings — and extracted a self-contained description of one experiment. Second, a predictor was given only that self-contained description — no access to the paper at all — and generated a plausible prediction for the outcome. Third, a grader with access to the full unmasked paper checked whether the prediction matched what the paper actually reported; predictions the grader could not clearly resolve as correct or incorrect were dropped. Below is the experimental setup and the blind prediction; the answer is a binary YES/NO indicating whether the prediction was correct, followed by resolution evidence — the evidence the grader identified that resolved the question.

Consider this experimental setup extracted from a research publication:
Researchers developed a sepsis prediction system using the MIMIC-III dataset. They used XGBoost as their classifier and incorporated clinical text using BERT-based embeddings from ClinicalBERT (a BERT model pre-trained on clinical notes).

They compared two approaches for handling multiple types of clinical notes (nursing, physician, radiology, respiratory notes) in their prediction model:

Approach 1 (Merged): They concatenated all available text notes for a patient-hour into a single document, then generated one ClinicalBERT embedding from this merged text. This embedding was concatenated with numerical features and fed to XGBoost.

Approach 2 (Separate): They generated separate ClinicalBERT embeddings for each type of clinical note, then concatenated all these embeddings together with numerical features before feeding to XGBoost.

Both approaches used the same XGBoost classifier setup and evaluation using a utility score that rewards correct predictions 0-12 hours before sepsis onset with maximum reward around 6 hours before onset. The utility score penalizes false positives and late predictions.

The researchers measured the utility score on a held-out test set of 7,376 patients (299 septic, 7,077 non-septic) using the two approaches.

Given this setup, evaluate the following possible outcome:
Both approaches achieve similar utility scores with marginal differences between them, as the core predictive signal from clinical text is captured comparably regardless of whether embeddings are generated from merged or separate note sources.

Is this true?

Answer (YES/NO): YES